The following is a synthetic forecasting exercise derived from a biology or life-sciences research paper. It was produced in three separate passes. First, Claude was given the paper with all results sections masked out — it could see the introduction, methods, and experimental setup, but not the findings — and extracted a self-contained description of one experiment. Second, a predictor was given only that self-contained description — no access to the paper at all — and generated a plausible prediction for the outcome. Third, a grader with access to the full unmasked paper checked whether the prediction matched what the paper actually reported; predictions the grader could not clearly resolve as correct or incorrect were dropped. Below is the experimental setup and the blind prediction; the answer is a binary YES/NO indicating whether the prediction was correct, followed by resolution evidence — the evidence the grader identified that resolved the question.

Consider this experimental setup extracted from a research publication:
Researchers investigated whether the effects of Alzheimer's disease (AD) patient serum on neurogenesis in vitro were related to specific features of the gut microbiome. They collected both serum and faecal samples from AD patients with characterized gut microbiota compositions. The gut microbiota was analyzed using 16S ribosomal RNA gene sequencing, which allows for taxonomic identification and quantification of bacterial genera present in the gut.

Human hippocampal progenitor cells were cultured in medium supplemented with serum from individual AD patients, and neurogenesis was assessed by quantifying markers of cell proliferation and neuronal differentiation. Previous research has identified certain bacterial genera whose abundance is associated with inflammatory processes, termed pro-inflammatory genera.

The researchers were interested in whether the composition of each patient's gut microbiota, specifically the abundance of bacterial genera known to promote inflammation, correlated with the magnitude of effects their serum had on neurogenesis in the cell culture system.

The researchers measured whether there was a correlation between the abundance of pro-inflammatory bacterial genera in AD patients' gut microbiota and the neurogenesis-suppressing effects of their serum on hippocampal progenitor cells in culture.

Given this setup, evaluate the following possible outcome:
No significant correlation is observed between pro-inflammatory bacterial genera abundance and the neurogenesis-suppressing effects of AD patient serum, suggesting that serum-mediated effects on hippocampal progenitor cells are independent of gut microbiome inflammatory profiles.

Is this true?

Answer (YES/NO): NO